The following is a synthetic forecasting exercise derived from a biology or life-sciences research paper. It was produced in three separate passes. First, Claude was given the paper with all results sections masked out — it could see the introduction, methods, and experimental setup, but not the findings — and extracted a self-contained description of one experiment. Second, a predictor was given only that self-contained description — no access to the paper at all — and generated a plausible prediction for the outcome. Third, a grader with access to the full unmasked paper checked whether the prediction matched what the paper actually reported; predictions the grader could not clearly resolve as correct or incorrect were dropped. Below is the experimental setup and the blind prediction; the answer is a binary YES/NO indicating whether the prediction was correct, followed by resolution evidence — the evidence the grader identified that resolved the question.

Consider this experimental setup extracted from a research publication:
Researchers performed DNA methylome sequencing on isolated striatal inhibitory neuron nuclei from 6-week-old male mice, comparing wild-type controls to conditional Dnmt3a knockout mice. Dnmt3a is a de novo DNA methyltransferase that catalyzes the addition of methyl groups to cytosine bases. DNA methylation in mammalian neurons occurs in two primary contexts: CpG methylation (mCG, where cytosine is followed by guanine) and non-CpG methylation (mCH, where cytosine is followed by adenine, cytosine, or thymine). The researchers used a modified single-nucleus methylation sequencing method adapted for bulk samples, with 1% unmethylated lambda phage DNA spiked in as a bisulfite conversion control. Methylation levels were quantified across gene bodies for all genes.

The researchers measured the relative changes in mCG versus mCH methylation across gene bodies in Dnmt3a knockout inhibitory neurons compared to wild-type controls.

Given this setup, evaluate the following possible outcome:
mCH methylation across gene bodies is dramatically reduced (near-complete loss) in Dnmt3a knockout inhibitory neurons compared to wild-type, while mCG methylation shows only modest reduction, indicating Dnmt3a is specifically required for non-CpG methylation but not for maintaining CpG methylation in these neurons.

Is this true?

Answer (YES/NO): YES